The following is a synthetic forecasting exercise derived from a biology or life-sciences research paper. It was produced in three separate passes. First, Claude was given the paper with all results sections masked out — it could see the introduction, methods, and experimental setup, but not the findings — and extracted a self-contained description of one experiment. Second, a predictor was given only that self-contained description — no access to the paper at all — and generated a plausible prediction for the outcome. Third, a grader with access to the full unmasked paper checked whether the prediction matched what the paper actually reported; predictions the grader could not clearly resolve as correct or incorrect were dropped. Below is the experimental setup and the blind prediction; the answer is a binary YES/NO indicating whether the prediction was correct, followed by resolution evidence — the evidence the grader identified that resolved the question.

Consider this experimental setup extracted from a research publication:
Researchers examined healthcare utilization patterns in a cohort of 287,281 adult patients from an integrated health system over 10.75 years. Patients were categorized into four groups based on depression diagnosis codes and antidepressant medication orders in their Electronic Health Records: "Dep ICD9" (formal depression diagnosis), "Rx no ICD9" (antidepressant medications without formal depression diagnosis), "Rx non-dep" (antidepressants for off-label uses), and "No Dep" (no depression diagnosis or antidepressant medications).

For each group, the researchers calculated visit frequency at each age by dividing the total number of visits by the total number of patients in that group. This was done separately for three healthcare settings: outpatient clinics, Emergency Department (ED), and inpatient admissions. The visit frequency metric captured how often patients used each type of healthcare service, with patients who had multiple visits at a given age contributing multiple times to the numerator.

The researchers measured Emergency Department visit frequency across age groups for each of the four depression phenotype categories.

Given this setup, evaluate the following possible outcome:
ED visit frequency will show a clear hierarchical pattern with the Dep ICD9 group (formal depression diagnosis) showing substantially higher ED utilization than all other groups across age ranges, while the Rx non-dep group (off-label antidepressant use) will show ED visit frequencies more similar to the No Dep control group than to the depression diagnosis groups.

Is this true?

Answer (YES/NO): NO